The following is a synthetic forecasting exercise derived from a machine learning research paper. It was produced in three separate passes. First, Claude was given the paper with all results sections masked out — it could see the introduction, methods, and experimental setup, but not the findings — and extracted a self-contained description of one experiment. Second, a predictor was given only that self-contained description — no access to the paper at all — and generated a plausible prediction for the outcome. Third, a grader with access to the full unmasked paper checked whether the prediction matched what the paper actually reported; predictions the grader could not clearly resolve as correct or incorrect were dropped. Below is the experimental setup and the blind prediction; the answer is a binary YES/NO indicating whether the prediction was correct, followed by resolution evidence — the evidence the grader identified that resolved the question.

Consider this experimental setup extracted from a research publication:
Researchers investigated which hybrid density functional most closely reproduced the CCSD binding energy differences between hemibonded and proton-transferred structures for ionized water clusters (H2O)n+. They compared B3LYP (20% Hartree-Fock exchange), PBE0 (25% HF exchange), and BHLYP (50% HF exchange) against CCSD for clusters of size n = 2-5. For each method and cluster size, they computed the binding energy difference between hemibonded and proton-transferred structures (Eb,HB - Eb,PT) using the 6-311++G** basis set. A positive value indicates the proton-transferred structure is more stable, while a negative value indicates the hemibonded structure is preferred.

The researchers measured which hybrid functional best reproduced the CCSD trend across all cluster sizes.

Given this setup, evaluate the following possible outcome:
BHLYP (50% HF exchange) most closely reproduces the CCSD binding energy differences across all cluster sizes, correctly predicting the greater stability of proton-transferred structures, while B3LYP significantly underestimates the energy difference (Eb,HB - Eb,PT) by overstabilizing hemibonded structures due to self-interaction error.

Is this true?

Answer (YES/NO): YES